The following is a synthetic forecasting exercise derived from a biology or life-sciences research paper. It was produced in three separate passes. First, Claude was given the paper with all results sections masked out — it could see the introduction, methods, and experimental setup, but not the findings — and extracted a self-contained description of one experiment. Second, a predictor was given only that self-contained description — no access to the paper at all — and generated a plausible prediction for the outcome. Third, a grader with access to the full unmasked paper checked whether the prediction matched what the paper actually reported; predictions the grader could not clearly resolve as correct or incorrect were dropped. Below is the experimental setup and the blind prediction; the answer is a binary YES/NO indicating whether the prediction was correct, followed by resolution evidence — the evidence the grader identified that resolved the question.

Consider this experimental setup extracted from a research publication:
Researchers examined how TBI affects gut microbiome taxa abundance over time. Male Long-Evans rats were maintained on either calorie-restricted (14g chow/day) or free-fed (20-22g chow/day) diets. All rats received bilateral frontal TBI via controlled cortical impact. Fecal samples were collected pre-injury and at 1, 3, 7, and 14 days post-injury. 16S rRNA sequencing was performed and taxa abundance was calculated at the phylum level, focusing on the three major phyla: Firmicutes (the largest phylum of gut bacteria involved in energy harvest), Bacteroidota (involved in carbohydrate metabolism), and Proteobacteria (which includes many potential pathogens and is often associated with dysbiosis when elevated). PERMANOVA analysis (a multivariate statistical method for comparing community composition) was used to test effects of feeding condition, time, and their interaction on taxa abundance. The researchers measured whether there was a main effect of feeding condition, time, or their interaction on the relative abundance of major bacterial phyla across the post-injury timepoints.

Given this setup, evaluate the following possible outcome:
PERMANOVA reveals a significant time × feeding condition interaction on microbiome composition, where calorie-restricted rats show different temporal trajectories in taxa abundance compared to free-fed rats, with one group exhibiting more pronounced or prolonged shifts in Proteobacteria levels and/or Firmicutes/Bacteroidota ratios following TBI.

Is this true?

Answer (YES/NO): NO